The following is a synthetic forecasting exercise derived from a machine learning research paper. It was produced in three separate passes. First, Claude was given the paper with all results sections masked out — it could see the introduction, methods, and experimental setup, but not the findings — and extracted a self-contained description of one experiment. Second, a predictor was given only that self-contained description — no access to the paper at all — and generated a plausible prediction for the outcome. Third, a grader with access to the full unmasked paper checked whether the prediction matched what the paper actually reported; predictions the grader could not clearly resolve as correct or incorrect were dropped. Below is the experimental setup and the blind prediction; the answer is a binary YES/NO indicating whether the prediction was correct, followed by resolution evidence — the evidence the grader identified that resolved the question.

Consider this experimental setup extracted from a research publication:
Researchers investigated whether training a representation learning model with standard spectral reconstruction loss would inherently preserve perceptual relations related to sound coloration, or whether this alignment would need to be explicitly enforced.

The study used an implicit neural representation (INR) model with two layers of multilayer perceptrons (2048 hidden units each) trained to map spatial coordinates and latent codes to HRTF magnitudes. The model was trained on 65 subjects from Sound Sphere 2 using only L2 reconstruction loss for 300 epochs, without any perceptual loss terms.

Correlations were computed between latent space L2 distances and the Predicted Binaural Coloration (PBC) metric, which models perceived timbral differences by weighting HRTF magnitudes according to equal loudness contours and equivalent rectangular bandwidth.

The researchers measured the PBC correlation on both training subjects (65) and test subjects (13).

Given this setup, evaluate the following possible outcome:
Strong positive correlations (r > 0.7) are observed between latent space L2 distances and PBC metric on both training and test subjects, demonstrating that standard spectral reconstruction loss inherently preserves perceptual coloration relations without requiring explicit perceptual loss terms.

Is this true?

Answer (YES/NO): NO